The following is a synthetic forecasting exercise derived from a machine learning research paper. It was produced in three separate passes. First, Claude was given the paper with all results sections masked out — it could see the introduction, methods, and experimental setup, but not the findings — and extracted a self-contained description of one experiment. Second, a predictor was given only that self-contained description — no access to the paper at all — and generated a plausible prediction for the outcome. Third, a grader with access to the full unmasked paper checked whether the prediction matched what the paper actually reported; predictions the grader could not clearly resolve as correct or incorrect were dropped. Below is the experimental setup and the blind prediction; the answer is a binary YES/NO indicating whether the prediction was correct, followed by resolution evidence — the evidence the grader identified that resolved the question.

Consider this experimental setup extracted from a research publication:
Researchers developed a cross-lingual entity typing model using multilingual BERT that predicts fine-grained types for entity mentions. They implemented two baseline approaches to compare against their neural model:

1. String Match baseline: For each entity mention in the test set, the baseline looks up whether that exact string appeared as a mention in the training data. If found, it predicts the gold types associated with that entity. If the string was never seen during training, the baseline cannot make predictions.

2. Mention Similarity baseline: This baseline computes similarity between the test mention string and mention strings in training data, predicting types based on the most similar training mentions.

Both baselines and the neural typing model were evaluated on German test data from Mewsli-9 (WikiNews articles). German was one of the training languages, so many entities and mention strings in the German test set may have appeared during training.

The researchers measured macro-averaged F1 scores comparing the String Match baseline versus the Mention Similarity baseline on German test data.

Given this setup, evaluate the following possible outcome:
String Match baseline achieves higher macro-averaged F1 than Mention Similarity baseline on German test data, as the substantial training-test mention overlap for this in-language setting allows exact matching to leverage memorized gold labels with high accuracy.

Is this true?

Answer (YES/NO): YES